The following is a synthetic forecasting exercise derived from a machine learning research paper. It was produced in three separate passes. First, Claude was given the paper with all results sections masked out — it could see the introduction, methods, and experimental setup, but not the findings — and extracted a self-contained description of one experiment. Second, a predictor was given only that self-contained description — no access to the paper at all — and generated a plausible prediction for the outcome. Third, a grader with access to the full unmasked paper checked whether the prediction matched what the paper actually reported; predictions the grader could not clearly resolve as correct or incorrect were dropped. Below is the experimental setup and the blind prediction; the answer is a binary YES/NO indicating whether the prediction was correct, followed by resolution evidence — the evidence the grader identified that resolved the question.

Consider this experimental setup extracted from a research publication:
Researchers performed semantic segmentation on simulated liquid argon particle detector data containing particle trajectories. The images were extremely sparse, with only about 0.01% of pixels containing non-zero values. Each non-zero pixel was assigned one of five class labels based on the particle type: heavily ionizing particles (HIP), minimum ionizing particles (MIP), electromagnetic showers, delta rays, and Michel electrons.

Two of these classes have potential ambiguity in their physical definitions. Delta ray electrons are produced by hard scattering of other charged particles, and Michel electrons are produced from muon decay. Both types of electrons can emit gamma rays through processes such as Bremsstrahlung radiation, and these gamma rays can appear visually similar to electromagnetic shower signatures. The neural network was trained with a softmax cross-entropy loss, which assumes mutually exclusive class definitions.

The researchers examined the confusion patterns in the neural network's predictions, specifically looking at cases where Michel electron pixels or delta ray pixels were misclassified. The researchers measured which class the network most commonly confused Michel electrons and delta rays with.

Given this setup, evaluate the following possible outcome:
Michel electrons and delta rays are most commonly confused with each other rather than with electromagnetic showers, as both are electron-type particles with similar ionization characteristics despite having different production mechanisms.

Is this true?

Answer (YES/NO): NO